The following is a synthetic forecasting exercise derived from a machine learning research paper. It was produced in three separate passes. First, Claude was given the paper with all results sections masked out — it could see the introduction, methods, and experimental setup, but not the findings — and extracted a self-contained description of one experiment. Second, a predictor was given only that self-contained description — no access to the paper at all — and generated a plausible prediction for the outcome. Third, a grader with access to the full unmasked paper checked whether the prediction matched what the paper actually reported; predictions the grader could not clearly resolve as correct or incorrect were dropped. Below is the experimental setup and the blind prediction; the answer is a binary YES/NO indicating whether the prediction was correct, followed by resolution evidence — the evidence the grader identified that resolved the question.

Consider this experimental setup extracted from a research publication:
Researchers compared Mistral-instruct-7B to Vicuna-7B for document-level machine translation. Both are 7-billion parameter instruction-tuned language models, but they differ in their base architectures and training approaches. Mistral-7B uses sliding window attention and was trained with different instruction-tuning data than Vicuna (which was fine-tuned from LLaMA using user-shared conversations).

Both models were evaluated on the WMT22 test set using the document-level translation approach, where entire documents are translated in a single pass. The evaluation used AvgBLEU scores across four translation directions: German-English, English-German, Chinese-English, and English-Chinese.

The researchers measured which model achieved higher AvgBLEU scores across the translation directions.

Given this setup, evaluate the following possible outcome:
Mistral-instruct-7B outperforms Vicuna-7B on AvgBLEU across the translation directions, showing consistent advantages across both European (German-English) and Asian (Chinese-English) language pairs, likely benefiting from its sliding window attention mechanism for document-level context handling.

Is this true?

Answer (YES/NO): NO